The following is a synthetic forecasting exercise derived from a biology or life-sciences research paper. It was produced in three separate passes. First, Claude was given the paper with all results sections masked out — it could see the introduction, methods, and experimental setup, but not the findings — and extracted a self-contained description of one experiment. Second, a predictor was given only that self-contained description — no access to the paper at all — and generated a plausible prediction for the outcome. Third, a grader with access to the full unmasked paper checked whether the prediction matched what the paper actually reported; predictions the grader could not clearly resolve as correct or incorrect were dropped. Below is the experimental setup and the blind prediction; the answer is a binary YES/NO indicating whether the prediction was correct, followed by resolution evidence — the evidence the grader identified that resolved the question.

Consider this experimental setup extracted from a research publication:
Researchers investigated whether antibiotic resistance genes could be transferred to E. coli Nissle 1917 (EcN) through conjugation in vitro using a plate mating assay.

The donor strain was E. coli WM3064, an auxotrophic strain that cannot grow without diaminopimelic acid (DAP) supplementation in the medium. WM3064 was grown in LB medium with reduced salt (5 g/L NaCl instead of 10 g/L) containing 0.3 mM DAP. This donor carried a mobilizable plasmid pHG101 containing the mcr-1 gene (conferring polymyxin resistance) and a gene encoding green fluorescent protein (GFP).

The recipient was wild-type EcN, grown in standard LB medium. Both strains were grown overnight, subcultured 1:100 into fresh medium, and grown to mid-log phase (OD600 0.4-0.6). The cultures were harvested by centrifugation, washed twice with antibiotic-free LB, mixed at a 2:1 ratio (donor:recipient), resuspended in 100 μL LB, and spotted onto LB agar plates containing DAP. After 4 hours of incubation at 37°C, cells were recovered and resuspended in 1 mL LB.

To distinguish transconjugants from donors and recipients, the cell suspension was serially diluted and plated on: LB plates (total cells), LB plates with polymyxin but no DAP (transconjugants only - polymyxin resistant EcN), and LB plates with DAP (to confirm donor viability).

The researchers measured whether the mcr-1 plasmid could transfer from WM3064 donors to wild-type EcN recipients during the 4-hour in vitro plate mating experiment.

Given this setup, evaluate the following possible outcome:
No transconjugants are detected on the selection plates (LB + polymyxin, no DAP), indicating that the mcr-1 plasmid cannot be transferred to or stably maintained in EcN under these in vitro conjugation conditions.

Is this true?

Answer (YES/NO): NO